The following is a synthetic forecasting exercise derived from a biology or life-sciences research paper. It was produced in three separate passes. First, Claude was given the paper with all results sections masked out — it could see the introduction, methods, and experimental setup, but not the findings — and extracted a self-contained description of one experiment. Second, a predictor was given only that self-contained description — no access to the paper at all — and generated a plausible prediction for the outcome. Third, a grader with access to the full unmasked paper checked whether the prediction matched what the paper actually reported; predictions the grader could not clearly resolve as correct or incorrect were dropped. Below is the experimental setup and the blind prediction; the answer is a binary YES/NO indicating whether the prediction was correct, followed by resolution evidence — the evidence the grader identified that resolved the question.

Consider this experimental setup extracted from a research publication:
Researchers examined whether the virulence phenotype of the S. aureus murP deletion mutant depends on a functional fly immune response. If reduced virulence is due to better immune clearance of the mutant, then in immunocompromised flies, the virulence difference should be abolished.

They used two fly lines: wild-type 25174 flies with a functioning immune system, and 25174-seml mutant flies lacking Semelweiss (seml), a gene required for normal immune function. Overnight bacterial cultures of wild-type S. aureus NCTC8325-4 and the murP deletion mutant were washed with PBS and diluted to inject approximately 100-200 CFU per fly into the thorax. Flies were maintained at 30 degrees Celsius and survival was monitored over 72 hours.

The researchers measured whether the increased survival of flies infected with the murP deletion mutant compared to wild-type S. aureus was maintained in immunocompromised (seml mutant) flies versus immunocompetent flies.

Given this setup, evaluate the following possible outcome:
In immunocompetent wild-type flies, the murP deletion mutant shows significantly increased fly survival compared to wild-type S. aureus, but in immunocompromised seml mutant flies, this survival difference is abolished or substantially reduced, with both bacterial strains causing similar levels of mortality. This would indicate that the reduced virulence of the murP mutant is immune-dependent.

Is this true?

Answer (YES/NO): NO